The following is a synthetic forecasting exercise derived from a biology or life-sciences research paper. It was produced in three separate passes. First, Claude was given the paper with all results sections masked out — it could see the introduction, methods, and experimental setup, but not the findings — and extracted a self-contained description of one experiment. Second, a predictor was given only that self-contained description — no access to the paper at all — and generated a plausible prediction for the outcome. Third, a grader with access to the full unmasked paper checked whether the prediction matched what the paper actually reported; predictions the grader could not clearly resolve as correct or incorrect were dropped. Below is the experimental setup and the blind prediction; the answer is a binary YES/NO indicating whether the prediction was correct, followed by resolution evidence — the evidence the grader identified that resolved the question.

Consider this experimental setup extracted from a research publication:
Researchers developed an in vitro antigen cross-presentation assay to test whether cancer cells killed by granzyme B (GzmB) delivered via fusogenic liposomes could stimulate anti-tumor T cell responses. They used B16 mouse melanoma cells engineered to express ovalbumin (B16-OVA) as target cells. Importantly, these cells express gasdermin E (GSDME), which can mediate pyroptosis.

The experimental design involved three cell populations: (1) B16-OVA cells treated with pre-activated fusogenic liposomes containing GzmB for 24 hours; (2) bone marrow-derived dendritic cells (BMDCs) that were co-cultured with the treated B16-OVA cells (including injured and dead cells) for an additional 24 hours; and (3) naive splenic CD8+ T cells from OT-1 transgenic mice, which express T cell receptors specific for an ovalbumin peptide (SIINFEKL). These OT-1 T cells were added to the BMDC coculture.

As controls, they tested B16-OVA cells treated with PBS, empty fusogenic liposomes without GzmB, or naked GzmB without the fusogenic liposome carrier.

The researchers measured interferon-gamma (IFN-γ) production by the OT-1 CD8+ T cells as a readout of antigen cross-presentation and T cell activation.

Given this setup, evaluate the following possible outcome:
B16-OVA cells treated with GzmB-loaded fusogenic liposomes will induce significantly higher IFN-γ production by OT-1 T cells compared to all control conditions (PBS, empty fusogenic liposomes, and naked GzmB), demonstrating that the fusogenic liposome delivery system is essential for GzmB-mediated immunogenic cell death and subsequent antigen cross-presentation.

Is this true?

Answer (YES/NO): YES